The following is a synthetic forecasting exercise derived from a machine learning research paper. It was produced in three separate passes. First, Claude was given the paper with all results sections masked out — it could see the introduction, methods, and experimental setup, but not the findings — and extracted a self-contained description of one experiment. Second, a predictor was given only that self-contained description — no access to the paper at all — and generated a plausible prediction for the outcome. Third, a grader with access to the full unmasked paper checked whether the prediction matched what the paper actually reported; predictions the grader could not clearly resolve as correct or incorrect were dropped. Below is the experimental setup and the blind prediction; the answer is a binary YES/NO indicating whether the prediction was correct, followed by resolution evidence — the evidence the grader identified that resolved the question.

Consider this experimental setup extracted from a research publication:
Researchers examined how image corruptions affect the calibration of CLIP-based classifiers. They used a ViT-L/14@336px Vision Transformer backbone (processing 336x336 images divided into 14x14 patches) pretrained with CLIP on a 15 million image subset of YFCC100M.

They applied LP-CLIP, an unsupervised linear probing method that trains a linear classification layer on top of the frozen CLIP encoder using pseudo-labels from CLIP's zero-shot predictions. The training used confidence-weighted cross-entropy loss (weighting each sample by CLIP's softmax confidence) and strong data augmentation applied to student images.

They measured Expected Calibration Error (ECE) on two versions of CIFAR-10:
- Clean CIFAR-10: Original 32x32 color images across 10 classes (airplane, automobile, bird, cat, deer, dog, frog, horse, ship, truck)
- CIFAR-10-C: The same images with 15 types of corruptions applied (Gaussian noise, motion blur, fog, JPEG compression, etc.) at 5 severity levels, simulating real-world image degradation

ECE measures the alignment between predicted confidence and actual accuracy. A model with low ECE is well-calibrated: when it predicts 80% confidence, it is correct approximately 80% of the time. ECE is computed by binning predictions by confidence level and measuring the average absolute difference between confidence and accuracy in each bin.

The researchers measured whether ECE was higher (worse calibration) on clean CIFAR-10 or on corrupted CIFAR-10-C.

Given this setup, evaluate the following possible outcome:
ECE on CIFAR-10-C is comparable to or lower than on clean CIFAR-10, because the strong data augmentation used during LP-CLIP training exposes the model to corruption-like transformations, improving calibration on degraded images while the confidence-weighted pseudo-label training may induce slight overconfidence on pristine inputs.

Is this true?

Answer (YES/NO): NO